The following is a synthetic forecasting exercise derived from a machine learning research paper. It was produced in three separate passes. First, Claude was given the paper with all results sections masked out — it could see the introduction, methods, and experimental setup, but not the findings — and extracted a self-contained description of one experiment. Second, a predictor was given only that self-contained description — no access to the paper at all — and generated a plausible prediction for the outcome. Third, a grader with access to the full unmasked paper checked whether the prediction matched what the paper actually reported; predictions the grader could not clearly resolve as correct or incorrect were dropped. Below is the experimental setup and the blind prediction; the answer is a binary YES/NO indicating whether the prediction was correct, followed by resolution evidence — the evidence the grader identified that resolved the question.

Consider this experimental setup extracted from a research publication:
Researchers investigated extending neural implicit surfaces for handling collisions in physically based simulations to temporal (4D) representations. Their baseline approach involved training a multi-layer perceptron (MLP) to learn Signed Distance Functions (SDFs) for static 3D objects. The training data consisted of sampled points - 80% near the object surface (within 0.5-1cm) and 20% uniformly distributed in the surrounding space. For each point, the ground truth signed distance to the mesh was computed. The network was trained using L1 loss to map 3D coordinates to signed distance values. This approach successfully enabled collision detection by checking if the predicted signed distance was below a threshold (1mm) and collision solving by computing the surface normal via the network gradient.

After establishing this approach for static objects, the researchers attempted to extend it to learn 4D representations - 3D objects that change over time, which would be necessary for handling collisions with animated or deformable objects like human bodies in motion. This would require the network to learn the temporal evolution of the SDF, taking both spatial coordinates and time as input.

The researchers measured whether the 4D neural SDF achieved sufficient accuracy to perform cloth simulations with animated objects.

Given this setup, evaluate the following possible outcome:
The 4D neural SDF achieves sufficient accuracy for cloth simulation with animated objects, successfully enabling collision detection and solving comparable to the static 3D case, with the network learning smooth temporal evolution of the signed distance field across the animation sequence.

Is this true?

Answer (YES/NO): NO